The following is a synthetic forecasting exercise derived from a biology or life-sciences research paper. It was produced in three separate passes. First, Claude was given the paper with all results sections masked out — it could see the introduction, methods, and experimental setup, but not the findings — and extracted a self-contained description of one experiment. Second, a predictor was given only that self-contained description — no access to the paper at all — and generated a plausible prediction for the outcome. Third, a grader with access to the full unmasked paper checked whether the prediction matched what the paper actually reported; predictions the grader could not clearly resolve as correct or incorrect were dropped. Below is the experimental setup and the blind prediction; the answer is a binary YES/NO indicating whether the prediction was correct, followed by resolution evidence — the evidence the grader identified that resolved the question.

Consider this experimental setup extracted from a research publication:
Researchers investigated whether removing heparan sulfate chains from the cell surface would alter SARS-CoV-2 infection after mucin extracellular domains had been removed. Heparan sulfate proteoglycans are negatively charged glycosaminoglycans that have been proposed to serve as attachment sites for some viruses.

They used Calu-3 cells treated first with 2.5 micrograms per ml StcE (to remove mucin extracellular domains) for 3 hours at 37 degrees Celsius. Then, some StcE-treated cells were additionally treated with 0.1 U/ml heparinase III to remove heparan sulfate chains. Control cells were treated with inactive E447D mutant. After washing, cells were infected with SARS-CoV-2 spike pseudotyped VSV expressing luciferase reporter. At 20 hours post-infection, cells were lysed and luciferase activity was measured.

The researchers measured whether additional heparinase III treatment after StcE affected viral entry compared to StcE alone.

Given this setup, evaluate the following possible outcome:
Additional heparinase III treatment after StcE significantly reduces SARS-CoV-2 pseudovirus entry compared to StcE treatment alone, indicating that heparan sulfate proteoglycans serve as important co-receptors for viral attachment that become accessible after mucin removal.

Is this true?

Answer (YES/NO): NO